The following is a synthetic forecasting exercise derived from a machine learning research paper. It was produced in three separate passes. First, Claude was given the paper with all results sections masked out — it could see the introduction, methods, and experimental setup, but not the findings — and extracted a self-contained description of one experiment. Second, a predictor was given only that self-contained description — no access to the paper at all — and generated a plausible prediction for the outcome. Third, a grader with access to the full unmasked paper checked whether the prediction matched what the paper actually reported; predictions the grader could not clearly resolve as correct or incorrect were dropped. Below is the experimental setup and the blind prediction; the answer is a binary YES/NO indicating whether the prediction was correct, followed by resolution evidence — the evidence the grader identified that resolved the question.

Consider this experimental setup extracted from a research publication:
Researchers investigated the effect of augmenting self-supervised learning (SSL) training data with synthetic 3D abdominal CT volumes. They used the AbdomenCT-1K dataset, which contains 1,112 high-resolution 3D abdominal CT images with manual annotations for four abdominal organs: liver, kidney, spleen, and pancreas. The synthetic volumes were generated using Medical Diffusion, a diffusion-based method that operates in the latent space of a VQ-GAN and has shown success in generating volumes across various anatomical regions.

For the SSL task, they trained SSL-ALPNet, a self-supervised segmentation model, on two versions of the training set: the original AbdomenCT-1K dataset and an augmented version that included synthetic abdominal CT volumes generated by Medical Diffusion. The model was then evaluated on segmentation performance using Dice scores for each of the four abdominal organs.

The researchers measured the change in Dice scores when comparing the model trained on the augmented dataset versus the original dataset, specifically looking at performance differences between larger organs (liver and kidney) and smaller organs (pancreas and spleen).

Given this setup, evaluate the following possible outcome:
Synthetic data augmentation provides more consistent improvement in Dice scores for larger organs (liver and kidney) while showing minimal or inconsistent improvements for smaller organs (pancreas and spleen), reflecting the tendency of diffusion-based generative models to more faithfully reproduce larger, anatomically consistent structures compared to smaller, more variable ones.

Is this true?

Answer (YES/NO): NO